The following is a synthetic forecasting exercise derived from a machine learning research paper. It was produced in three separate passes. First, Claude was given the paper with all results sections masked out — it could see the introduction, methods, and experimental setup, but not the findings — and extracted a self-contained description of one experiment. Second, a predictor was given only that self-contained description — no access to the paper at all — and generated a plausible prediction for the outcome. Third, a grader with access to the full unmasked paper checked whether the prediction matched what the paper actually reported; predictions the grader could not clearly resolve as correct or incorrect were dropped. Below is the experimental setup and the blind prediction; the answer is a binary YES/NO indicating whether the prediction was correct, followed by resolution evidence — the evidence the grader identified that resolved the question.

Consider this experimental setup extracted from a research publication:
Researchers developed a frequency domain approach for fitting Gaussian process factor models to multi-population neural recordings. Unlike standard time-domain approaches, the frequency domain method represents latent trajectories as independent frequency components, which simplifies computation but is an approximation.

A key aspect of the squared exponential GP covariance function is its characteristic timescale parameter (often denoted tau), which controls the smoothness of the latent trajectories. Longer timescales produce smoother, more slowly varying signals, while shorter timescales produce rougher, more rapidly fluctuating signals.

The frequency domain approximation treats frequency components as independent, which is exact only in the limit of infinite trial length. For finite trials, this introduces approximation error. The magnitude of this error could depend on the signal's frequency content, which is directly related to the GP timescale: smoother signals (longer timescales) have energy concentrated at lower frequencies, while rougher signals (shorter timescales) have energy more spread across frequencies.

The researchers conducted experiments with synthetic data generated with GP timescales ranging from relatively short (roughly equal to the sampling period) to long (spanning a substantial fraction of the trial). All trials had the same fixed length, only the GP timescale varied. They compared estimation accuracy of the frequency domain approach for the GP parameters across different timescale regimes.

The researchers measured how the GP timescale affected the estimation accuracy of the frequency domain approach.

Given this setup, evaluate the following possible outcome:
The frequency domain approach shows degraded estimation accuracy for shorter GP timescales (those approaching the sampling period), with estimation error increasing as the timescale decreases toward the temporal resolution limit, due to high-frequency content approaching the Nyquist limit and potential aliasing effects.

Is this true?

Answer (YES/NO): NO